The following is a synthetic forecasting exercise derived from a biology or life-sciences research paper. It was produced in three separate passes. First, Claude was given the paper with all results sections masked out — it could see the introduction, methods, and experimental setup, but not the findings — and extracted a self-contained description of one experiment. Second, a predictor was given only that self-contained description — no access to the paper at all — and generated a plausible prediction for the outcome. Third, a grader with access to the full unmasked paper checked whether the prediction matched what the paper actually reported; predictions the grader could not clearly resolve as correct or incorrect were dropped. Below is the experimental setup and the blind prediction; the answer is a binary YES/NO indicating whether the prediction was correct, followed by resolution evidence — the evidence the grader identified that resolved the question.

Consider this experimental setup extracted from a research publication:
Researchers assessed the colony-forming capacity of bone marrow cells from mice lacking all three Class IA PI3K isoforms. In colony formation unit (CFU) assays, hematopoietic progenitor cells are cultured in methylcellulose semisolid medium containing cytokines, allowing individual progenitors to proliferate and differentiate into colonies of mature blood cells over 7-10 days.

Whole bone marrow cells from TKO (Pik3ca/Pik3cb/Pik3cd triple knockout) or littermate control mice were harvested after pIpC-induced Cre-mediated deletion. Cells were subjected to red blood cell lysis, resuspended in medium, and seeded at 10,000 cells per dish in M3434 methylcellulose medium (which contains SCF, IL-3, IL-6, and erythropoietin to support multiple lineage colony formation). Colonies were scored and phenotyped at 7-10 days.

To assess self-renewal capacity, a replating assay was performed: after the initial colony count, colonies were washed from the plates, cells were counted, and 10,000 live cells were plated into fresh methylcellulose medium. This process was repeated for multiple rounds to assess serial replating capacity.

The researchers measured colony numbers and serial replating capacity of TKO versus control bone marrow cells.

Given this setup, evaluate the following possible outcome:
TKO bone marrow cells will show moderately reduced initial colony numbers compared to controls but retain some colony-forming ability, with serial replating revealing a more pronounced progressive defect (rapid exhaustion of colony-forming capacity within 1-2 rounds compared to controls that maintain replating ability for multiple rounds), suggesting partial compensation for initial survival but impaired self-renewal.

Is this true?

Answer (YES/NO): NO